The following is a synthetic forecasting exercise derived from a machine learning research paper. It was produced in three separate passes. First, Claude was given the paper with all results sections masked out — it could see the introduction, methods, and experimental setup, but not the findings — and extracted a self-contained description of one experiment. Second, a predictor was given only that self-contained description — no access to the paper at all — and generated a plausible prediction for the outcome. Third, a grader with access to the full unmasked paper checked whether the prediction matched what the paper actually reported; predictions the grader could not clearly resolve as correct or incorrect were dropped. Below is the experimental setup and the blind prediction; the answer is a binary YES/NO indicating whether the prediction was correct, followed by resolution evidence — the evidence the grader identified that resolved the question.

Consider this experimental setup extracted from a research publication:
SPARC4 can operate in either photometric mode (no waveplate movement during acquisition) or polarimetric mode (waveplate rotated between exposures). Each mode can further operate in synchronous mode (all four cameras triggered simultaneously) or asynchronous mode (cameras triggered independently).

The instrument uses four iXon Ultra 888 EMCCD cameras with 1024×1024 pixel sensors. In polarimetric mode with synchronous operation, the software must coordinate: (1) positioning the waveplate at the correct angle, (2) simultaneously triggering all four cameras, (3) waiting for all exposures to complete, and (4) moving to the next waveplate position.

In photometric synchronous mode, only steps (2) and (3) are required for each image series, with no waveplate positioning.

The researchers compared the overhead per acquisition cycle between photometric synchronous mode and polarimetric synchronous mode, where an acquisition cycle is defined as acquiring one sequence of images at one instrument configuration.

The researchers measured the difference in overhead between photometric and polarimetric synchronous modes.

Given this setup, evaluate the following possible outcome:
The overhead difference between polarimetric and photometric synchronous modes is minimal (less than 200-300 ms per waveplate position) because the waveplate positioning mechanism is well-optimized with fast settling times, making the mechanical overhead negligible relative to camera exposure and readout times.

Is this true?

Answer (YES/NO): NO